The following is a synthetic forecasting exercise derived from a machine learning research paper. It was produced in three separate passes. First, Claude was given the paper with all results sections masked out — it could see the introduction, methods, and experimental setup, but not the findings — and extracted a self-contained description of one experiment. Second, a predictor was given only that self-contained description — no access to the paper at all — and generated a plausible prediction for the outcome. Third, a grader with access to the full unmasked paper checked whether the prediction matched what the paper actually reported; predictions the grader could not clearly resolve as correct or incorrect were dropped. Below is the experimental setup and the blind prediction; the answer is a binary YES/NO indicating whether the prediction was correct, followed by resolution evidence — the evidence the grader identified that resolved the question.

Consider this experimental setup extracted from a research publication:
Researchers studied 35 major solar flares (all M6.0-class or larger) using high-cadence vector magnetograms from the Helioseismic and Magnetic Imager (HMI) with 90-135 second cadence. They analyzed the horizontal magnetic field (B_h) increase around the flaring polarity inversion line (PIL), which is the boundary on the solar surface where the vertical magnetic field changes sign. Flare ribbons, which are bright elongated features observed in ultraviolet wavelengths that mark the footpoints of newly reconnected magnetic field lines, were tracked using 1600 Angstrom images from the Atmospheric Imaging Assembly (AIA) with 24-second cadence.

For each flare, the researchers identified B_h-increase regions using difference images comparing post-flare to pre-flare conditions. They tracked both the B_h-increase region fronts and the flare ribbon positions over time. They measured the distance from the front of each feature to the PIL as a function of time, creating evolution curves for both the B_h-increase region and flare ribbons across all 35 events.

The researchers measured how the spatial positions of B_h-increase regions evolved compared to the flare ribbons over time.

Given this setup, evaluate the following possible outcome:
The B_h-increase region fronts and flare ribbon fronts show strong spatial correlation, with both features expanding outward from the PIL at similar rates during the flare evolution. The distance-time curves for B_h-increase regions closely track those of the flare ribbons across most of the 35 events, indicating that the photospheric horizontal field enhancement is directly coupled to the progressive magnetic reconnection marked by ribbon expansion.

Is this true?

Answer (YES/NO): NO